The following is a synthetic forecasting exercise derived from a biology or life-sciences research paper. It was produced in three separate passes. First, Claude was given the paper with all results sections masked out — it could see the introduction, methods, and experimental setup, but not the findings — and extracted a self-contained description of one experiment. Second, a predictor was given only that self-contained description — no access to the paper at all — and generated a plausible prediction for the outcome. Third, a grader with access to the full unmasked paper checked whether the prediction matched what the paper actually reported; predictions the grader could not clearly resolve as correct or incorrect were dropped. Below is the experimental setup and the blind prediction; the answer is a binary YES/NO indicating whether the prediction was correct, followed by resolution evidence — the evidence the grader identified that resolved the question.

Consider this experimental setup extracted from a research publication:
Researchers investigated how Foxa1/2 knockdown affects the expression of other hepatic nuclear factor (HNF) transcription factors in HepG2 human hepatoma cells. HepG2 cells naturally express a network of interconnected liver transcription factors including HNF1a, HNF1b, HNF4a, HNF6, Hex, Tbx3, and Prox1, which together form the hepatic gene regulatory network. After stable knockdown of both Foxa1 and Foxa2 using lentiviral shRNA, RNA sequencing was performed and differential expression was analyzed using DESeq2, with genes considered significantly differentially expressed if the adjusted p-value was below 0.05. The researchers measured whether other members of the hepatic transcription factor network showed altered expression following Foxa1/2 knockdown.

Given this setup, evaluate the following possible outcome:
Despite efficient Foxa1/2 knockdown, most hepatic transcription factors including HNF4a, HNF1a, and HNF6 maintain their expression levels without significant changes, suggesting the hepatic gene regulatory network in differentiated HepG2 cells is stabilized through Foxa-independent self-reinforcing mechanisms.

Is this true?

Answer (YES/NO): NO